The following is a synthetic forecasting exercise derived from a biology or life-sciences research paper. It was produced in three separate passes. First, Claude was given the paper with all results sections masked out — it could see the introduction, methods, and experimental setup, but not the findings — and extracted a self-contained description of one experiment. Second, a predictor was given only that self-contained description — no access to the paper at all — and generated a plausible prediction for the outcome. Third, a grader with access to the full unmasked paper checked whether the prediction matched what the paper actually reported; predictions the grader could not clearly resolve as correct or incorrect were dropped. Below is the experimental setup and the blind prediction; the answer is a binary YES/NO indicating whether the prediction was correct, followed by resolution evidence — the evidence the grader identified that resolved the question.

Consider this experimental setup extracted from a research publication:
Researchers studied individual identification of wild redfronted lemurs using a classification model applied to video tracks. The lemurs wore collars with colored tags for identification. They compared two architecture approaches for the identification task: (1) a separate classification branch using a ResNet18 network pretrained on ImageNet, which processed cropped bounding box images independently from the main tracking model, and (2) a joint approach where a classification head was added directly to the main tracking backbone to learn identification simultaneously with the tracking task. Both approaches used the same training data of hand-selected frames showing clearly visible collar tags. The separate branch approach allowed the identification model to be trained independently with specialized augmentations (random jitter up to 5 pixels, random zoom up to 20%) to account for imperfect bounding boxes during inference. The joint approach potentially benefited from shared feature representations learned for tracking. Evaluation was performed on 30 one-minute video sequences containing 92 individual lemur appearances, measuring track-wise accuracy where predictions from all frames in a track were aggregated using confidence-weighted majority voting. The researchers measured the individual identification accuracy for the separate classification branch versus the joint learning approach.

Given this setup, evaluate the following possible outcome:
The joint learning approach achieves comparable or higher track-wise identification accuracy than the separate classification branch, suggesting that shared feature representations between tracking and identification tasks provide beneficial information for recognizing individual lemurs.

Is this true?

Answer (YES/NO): NO